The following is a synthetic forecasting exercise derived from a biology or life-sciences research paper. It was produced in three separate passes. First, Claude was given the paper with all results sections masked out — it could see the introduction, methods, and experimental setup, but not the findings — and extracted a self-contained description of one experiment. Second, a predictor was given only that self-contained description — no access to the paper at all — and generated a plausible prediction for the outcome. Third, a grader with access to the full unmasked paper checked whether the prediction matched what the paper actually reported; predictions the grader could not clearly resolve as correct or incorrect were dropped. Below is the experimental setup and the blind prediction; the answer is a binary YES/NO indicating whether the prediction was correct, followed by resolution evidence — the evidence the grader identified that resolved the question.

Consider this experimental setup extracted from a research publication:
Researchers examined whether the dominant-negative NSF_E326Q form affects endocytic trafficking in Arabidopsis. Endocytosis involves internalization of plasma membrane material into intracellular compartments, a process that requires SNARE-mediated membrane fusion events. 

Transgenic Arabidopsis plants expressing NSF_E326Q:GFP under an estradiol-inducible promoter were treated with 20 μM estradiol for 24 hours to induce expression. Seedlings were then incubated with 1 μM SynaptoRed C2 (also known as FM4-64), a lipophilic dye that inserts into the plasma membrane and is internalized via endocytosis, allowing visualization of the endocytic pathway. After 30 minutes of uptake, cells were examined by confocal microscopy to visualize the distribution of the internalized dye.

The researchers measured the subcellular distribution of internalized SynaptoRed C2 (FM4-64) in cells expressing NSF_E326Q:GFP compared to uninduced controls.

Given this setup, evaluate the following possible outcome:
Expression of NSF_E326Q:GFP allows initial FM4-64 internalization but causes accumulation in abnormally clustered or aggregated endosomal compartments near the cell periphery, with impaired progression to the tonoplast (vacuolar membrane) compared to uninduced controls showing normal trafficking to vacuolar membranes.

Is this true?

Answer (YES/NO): NO